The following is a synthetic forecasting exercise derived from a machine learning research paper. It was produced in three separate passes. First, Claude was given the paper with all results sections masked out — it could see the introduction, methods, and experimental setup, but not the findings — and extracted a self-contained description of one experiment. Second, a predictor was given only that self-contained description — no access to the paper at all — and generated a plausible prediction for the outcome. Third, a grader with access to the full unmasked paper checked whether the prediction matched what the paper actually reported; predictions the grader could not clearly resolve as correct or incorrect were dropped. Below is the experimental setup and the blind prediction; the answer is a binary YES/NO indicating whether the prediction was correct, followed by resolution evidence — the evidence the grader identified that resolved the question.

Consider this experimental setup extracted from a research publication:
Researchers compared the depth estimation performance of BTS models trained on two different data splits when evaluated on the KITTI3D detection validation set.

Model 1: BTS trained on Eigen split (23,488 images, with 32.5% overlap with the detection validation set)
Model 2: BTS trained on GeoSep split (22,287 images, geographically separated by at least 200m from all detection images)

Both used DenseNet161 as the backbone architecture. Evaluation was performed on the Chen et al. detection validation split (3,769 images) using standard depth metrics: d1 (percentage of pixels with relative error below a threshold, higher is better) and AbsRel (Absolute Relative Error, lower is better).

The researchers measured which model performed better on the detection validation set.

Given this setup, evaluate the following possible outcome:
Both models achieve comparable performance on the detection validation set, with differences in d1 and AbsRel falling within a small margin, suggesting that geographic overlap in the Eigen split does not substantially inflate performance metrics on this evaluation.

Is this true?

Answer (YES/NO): NO